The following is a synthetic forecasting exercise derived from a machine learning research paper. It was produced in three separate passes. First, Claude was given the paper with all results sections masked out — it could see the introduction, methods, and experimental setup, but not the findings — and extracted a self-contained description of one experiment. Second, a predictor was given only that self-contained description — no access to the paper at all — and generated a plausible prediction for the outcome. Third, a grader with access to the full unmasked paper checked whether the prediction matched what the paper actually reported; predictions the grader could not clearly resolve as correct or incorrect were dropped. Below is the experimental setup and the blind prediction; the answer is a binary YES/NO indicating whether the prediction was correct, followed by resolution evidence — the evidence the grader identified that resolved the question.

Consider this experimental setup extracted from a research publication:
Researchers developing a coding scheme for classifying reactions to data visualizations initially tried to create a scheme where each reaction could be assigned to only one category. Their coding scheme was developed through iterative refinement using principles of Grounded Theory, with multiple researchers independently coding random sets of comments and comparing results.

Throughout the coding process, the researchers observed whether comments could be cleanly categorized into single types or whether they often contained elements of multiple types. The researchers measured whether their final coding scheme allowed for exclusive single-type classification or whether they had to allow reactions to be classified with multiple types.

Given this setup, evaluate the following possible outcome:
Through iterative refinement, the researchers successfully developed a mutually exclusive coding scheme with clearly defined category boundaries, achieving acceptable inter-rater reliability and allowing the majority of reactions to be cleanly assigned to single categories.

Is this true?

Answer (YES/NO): NO